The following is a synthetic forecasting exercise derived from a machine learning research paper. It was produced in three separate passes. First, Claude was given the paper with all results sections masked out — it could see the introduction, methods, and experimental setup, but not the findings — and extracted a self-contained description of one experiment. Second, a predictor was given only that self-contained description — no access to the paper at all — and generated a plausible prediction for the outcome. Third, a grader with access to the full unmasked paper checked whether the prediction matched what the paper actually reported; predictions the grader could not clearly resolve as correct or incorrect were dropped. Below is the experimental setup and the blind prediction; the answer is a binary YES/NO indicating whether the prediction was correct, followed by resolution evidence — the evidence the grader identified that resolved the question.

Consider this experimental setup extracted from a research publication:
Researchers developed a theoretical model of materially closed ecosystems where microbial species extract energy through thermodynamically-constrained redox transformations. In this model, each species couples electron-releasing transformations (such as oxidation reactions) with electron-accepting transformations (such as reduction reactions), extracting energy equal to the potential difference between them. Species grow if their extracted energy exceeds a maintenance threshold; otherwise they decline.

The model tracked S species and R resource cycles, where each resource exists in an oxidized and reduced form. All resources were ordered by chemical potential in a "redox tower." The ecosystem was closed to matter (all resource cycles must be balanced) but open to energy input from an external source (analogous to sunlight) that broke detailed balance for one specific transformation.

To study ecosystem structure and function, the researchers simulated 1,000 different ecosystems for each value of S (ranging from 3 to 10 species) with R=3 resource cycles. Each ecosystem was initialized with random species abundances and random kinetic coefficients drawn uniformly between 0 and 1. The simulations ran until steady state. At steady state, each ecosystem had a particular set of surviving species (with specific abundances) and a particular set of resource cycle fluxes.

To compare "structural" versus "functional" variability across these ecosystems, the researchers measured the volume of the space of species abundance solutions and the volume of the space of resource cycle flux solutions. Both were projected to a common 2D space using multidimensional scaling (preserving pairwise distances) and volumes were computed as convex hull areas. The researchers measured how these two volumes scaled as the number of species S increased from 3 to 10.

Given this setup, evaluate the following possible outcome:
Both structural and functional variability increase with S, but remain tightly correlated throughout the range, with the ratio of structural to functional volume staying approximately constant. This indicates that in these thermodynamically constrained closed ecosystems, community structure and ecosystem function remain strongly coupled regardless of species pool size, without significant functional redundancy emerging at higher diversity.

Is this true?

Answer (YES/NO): NO